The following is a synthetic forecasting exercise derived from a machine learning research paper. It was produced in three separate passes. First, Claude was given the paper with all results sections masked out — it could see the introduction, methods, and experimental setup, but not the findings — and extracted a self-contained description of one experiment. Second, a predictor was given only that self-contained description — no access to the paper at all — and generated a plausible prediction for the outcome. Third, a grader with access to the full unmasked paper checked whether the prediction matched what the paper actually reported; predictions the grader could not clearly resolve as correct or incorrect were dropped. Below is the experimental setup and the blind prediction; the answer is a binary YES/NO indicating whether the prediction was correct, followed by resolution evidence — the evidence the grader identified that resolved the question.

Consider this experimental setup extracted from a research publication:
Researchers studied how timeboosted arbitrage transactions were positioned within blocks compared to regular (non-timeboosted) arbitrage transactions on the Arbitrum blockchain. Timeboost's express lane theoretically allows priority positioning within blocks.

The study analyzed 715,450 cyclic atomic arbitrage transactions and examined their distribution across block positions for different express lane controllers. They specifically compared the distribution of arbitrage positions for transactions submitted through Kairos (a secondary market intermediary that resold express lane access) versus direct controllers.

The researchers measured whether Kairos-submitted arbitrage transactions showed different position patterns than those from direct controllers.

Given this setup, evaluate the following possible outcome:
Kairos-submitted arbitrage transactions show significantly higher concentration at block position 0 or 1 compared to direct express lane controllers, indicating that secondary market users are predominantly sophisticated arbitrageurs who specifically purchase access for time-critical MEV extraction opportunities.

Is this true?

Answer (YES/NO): NO